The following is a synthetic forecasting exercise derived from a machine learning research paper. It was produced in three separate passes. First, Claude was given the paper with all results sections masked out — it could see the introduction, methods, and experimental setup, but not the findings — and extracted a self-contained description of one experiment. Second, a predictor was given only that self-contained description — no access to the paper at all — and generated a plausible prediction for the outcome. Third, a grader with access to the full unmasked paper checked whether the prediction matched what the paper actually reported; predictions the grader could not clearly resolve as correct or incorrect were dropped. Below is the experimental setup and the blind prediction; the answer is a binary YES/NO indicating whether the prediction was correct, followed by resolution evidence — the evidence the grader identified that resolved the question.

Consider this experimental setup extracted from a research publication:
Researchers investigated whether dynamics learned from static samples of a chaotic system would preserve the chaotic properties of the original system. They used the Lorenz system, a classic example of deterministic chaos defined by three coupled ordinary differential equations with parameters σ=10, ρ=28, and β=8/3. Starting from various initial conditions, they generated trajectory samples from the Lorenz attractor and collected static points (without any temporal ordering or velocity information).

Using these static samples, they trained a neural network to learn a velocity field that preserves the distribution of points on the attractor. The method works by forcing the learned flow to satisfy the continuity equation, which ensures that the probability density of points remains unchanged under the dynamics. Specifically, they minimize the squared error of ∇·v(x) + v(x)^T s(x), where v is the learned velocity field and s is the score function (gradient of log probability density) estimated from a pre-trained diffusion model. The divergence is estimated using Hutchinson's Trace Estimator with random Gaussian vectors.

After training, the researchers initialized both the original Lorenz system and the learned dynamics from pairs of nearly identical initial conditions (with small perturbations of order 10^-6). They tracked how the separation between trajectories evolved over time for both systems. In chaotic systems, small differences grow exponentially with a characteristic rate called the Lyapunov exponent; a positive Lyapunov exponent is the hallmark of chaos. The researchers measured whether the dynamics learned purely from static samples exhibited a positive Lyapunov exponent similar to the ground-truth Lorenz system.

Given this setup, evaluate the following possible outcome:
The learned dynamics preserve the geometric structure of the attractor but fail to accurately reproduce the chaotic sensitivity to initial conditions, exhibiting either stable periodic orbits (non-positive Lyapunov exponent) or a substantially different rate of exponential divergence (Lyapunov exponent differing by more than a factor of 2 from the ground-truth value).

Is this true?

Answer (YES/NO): NO